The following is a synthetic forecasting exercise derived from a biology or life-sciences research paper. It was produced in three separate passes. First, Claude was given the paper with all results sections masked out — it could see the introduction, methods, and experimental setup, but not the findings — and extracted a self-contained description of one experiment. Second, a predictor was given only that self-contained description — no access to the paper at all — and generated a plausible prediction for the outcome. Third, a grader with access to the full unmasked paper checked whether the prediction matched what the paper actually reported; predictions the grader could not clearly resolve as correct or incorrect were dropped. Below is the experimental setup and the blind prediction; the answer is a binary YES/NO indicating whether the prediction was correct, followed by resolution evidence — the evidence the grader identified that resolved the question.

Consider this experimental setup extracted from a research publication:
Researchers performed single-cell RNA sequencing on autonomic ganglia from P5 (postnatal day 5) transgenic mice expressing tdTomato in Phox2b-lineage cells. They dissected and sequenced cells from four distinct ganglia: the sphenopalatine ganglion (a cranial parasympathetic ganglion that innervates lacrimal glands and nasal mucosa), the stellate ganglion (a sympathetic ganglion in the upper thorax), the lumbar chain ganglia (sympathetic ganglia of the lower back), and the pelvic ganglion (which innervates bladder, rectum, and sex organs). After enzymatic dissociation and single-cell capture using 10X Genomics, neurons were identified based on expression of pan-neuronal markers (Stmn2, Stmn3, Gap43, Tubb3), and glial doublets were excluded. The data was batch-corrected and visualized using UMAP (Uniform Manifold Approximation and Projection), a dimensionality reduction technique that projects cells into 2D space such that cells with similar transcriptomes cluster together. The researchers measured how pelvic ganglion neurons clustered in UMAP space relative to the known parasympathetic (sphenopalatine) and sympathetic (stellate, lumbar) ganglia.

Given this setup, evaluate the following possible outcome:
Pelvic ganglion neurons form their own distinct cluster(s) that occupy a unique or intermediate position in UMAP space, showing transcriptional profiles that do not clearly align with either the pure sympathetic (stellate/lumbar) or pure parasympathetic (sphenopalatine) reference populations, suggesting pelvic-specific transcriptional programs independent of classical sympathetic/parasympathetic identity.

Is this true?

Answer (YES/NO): YES